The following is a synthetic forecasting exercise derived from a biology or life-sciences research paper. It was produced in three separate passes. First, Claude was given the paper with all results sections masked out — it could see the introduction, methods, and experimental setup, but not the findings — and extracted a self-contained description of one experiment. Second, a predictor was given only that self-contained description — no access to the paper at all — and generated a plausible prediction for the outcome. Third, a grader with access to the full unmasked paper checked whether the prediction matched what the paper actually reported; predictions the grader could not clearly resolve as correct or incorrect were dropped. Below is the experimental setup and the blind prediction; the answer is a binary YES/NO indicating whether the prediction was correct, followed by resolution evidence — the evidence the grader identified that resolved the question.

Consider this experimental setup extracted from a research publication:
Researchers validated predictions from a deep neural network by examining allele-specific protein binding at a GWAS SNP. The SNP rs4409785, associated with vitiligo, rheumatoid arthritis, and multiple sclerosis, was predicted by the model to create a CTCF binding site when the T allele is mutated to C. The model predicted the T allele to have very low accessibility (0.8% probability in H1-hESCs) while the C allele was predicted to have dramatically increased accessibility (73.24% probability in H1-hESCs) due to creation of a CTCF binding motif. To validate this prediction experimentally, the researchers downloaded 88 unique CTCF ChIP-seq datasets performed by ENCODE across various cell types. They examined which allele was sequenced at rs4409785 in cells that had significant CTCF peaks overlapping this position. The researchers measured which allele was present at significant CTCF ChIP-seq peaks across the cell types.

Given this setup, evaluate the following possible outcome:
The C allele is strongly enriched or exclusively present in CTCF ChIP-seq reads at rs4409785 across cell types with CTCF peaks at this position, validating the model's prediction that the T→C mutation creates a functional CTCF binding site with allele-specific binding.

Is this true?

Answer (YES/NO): YES